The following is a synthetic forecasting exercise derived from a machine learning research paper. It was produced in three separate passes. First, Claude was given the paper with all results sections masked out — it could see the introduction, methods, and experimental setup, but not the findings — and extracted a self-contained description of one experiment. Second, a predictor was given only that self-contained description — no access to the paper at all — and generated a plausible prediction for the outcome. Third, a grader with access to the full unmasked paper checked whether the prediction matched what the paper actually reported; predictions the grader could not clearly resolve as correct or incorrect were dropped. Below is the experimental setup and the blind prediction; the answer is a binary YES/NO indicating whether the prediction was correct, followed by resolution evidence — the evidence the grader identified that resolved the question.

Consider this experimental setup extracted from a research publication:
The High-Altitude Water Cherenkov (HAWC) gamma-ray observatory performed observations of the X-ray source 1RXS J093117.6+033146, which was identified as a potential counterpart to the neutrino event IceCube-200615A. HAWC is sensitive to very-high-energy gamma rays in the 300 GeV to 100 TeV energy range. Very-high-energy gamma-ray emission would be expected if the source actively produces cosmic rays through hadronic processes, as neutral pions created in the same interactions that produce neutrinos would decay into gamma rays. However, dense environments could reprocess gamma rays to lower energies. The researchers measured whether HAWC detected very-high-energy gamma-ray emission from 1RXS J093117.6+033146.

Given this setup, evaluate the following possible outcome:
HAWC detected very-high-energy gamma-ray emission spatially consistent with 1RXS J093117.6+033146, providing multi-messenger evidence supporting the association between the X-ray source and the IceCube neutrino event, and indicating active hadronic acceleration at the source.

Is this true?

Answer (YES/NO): NO